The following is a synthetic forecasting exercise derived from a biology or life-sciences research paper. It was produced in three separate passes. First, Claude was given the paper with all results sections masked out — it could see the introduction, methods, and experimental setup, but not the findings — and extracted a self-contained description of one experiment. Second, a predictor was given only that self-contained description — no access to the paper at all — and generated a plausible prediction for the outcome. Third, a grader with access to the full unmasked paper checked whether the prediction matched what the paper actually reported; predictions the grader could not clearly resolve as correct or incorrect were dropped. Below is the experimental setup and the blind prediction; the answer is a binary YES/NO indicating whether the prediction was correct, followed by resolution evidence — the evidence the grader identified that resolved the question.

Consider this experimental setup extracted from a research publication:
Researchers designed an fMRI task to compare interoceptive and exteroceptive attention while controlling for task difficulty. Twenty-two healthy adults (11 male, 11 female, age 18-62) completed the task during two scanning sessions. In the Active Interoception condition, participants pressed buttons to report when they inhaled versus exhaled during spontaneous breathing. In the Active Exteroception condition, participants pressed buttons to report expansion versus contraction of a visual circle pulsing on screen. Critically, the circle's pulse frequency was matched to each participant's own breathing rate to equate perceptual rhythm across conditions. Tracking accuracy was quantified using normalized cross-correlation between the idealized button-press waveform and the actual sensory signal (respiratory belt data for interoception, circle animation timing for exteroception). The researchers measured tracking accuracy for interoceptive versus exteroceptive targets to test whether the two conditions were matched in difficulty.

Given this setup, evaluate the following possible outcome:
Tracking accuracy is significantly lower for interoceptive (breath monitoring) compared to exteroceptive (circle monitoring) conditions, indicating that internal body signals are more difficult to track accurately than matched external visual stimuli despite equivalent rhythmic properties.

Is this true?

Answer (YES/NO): NO